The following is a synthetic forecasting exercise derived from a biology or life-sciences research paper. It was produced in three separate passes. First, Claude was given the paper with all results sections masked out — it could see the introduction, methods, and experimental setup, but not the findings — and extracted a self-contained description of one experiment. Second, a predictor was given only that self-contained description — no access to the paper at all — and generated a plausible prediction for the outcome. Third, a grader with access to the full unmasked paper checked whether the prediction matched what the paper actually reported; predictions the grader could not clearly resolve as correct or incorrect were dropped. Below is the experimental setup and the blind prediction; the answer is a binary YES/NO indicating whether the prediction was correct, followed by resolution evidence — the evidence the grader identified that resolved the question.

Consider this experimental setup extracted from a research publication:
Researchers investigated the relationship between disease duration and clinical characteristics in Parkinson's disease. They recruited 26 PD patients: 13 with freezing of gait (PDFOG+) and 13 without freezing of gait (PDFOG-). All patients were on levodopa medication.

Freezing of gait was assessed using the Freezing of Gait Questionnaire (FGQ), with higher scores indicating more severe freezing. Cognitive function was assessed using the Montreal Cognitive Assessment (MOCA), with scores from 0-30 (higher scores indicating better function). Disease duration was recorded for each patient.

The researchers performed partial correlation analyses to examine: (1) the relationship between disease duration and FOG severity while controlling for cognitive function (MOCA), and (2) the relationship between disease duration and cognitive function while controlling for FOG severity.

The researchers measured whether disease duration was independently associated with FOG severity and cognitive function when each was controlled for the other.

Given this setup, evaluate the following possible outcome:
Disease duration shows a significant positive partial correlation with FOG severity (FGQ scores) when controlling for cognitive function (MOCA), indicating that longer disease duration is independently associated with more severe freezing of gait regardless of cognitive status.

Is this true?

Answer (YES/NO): YES